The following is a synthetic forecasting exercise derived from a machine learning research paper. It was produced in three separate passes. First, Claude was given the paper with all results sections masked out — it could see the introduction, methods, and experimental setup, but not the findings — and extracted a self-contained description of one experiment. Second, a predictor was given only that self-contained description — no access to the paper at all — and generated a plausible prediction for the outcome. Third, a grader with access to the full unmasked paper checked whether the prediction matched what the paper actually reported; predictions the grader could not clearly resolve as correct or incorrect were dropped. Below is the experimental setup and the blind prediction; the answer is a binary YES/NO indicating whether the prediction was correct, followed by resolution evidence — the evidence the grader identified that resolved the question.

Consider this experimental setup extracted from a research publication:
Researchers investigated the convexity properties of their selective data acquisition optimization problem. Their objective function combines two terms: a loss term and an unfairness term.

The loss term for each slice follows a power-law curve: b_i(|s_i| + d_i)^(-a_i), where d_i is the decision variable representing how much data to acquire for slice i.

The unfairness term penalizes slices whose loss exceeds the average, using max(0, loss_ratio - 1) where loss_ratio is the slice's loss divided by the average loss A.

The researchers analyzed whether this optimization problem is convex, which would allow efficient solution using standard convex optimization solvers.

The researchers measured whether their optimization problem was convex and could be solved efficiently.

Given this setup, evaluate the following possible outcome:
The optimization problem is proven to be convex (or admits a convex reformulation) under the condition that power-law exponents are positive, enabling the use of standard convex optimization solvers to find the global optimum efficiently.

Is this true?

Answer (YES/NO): YES